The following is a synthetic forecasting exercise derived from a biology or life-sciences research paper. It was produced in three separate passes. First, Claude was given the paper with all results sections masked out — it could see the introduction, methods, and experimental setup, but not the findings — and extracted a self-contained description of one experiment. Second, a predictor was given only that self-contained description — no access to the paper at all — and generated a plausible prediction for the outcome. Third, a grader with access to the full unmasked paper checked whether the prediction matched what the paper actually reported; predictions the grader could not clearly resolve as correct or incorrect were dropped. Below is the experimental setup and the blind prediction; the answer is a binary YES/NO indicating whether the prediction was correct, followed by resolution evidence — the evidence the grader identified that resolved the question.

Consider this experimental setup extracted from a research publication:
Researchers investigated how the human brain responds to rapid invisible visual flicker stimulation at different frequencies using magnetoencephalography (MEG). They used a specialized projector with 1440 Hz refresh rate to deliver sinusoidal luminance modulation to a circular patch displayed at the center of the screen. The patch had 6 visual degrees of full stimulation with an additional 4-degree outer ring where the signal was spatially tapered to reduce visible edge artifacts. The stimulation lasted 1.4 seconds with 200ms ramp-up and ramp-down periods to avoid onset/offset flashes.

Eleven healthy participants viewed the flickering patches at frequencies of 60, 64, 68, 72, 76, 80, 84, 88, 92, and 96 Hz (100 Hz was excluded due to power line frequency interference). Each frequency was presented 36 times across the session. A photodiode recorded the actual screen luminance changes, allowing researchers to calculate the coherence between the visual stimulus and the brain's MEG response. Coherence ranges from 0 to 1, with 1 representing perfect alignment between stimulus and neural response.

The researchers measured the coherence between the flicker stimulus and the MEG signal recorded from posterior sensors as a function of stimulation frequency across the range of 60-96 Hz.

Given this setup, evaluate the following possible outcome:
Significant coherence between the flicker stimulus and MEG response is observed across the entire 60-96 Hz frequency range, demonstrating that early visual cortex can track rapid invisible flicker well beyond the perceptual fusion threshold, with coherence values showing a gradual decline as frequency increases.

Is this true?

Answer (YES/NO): NO